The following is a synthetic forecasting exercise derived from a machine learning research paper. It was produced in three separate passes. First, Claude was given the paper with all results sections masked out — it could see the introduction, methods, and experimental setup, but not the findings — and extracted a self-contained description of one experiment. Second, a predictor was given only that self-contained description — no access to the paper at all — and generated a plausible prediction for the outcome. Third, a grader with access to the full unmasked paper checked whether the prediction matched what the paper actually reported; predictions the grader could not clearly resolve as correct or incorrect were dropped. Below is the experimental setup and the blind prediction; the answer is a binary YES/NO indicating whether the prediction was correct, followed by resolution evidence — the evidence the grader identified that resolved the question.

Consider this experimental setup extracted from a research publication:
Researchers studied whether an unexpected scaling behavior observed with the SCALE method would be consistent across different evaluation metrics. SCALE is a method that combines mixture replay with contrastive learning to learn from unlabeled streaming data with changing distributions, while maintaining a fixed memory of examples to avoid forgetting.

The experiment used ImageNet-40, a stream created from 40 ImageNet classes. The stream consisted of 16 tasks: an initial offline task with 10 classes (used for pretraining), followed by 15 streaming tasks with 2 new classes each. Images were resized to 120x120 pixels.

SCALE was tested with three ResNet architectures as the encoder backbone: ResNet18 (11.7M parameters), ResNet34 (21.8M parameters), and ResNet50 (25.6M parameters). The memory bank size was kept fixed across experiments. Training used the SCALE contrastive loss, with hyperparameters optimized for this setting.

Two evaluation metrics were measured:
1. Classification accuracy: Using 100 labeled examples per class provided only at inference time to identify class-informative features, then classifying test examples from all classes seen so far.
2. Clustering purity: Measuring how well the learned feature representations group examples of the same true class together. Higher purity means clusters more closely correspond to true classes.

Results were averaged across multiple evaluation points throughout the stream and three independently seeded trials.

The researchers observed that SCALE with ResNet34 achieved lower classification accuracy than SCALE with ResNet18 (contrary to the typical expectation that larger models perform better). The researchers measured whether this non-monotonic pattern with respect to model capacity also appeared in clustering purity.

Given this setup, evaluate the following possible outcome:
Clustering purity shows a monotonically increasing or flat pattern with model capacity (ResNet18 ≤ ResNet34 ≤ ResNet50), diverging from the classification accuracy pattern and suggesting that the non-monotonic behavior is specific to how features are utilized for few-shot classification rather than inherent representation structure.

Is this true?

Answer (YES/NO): NO